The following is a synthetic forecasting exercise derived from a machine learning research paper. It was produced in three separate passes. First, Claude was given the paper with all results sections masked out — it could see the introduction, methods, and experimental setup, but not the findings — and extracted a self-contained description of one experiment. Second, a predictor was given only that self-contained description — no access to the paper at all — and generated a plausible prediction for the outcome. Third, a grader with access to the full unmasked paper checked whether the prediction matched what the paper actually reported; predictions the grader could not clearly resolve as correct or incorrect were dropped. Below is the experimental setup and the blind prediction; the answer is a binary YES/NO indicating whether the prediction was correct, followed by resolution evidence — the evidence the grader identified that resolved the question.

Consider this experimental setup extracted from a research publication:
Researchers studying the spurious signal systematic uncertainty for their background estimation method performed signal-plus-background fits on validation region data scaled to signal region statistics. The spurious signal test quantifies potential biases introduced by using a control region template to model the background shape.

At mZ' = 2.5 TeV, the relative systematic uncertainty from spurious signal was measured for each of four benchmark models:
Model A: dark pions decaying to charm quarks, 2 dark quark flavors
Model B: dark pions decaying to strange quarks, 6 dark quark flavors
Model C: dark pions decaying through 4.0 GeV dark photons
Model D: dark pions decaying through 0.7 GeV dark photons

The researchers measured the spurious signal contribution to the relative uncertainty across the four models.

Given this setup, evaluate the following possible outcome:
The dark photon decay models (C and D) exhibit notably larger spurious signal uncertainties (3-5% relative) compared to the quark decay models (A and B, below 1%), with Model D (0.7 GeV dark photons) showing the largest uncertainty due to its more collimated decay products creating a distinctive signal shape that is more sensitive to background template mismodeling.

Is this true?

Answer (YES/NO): NO